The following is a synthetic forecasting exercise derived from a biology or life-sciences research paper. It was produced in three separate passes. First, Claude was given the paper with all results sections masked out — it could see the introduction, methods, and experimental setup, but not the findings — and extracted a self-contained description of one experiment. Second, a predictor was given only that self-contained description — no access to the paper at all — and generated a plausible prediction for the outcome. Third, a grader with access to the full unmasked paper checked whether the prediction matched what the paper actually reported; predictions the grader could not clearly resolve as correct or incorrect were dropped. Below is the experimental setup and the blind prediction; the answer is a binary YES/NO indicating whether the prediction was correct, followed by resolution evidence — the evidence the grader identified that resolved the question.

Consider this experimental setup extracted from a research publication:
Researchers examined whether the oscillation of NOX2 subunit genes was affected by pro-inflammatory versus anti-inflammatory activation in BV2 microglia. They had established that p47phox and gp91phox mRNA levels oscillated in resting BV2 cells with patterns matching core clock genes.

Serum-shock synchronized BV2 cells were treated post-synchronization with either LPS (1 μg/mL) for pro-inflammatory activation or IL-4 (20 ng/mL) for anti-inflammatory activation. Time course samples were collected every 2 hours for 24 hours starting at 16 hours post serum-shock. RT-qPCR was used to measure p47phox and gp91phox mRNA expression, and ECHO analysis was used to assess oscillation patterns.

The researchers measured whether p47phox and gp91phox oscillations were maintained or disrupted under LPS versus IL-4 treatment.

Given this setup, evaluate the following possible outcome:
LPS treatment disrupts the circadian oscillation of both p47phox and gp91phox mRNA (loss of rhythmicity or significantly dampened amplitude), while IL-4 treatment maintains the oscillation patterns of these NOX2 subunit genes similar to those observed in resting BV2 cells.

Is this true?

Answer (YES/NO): YES